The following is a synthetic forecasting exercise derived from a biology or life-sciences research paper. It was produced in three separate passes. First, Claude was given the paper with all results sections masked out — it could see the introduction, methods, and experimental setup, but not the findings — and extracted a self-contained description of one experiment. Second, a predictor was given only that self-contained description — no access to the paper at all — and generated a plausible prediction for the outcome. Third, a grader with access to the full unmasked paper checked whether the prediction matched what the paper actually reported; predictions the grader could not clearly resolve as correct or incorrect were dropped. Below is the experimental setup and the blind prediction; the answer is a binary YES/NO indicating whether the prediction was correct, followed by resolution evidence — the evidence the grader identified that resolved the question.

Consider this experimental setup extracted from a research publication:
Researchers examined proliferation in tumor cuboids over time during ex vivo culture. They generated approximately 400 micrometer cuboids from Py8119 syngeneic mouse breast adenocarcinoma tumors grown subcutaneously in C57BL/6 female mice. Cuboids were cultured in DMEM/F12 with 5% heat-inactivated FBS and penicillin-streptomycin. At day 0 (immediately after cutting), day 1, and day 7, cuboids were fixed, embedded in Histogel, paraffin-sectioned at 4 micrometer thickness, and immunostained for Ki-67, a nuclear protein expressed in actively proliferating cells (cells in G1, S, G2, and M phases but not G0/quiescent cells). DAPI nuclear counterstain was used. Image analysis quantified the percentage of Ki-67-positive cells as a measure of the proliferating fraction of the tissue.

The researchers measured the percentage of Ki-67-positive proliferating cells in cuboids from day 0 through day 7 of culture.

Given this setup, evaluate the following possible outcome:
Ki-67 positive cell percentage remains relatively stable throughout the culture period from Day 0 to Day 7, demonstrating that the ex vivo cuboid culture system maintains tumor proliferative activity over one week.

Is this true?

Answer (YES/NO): NO